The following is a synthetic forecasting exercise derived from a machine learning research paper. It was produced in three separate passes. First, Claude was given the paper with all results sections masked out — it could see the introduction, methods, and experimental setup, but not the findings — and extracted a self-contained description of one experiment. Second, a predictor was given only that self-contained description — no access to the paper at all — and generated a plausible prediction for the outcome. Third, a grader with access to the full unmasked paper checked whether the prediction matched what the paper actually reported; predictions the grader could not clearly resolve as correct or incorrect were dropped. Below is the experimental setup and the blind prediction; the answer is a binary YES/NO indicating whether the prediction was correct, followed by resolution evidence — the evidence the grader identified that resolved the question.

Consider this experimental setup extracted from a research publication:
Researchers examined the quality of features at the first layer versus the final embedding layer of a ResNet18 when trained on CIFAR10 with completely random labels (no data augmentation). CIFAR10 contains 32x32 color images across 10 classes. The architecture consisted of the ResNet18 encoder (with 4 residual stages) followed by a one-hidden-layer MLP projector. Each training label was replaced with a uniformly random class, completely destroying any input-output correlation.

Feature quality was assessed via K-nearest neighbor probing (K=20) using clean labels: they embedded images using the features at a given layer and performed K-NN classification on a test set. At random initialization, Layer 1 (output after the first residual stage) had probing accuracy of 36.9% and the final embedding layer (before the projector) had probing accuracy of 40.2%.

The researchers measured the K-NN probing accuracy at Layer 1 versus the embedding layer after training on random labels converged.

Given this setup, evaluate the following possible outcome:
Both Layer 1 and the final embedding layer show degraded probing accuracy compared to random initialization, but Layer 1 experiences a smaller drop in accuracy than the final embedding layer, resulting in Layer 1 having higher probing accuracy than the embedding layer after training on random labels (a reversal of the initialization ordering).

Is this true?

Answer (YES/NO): YES